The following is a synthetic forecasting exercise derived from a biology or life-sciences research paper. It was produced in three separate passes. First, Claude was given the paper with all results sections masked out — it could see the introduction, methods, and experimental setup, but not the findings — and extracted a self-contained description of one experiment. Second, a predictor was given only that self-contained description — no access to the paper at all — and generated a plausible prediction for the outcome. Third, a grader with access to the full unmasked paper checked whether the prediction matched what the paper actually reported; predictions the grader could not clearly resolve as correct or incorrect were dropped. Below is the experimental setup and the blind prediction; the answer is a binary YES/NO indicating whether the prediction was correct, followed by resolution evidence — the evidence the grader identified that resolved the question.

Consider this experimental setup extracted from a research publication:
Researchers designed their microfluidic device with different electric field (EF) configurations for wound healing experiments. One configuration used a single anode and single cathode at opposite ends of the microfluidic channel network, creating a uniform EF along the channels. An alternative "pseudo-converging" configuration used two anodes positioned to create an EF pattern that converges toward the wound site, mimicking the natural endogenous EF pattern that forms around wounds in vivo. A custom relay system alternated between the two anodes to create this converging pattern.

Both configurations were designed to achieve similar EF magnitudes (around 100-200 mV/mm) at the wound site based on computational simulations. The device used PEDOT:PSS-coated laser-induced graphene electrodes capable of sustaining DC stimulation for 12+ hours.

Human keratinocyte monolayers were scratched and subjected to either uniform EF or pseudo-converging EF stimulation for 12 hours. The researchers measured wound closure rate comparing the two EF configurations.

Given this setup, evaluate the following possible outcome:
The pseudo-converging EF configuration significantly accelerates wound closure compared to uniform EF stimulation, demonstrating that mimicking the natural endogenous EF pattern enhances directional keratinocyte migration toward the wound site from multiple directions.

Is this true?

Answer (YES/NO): NO